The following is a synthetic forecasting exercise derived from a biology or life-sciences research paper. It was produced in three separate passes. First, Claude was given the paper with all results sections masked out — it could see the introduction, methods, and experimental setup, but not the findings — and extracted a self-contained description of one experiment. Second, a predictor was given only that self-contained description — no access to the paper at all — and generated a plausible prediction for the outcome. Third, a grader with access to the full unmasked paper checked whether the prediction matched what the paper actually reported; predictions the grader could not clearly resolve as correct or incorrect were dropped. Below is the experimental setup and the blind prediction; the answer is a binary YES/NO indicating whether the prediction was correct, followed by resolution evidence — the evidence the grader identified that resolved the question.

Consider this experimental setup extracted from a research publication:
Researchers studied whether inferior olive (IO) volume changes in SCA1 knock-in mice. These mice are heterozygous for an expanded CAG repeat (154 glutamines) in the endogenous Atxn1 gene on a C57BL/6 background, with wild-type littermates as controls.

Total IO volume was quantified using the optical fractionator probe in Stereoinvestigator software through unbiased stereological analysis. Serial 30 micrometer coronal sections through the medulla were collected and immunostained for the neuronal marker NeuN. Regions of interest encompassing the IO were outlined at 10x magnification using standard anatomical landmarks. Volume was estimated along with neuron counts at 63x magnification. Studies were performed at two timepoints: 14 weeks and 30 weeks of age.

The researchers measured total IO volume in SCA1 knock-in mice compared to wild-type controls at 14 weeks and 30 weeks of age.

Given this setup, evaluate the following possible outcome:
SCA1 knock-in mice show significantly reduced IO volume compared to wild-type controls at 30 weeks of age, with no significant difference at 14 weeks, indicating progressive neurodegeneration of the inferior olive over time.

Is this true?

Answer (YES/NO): NO